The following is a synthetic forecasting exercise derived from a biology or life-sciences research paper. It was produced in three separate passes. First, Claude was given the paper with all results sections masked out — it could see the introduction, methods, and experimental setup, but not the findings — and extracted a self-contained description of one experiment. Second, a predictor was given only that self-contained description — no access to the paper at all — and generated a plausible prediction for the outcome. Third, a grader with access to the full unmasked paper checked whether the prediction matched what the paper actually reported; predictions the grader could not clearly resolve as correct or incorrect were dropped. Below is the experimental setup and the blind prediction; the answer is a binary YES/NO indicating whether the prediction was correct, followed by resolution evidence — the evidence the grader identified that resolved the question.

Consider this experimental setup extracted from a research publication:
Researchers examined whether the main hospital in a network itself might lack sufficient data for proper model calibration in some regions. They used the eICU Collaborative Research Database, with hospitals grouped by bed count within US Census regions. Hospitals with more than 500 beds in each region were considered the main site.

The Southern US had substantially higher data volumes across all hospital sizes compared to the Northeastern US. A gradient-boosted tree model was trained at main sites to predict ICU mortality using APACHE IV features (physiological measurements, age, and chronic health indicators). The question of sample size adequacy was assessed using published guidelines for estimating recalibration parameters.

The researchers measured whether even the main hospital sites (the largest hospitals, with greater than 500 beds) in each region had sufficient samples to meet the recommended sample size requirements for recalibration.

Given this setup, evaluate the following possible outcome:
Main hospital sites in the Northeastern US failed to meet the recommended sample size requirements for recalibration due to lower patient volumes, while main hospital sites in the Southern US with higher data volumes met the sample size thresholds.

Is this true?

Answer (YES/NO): YES